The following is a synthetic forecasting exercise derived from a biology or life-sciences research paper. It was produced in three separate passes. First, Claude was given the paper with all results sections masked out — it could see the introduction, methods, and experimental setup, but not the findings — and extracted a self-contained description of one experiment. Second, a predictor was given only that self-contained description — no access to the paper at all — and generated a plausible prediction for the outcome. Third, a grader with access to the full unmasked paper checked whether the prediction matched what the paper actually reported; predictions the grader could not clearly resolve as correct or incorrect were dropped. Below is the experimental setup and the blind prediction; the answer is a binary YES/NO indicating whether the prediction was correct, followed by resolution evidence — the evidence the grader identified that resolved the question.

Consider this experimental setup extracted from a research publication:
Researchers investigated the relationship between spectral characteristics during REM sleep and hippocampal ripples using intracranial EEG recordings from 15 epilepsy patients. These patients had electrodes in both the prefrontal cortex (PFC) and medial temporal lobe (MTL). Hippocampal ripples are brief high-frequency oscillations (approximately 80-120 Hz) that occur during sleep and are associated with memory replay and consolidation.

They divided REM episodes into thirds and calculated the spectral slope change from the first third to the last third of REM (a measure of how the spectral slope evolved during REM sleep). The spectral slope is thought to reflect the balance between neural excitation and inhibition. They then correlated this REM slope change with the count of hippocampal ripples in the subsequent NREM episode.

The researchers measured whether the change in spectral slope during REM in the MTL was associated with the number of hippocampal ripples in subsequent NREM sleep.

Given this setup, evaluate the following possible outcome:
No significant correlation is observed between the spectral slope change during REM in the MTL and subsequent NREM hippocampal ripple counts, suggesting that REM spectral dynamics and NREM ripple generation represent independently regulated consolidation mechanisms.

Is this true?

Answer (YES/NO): NO